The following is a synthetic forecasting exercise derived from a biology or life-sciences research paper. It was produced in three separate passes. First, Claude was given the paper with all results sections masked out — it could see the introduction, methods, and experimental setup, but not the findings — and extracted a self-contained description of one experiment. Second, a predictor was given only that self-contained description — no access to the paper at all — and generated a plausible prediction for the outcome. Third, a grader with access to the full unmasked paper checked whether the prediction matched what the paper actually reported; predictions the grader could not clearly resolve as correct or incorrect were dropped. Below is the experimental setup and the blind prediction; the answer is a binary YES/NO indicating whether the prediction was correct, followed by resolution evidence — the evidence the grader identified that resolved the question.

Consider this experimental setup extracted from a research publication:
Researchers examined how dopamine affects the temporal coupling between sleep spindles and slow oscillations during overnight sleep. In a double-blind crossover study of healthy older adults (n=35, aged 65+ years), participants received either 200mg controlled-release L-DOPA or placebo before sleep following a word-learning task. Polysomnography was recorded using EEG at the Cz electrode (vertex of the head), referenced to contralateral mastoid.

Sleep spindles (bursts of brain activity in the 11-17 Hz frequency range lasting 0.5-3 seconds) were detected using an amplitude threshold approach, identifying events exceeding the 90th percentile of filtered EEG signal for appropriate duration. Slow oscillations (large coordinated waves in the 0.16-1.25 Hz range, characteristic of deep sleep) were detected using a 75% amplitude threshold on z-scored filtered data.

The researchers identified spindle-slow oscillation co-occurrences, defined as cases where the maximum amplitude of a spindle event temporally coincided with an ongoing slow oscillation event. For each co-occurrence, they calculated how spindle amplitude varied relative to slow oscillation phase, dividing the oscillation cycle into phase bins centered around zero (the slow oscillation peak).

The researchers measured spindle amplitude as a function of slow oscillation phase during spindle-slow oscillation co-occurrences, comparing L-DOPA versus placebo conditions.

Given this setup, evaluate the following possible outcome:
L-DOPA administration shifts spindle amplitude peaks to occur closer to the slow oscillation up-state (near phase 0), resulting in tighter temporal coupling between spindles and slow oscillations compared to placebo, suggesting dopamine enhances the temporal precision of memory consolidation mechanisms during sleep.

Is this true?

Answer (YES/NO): NO